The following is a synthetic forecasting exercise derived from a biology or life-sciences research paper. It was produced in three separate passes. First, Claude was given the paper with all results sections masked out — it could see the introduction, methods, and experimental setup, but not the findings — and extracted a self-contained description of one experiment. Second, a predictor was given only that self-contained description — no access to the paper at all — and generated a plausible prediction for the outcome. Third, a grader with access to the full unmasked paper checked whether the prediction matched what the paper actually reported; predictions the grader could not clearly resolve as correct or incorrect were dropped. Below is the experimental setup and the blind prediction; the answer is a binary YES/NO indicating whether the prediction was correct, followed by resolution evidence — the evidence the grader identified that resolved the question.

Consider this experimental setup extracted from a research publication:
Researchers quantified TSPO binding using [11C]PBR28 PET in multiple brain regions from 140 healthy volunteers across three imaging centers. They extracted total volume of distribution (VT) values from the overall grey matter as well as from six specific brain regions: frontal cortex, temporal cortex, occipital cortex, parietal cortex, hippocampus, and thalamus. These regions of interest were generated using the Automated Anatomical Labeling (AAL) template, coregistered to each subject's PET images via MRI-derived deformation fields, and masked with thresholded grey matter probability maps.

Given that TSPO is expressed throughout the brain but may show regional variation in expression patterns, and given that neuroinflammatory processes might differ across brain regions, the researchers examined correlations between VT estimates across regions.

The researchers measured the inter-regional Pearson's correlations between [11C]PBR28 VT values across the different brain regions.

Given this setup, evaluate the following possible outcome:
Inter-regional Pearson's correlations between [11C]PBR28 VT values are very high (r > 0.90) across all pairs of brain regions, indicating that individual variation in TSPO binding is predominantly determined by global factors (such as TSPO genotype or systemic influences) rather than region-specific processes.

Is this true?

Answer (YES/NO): YES